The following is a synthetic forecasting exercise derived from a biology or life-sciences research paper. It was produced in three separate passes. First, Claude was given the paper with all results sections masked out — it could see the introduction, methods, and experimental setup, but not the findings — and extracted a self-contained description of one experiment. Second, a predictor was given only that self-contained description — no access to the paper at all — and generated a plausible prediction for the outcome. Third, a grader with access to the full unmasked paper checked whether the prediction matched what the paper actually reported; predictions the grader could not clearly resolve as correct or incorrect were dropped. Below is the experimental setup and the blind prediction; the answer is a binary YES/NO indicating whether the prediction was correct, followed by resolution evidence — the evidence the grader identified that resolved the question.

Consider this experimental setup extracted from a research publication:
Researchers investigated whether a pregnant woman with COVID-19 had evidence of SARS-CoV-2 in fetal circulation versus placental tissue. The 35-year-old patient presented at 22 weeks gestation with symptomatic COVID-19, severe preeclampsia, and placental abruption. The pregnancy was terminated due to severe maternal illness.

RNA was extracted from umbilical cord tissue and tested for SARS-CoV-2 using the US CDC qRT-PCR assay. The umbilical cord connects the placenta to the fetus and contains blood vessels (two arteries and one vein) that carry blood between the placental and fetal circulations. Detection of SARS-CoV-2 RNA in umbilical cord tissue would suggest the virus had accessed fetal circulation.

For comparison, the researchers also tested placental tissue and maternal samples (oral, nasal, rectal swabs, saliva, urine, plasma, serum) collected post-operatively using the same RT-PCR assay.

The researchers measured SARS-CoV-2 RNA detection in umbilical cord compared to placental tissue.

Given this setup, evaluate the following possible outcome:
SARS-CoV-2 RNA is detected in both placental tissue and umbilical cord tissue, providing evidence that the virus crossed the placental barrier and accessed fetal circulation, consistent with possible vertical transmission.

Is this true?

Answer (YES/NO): YES